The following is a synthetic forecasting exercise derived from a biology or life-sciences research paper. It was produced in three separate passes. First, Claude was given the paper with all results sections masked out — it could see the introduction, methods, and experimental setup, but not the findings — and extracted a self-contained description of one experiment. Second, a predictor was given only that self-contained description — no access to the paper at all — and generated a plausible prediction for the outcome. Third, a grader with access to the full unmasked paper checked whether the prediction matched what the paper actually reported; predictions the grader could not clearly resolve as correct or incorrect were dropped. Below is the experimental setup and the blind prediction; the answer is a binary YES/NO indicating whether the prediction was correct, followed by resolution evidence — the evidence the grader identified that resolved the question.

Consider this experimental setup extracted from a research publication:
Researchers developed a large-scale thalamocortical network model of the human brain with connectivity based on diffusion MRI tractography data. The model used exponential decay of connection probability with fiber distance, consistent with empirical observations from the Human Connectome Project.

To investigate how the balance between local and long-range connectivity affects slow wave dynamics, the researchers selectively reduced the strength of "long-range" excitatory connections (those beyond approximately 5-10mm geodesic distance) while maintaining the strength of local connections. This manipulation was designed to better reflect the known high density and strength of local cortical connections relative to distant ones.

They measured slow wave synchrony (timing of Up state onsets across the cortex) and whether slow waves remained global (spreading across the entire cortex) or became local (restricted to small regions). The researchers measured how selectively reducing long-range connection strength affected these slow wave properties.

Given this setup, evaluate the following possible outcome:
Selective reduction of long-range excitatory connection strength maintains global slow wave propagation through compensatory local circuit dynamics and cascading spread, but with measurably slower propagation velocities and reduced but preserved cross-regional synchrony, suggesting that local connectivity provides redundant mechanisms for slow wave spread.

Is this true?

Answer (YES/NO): NO